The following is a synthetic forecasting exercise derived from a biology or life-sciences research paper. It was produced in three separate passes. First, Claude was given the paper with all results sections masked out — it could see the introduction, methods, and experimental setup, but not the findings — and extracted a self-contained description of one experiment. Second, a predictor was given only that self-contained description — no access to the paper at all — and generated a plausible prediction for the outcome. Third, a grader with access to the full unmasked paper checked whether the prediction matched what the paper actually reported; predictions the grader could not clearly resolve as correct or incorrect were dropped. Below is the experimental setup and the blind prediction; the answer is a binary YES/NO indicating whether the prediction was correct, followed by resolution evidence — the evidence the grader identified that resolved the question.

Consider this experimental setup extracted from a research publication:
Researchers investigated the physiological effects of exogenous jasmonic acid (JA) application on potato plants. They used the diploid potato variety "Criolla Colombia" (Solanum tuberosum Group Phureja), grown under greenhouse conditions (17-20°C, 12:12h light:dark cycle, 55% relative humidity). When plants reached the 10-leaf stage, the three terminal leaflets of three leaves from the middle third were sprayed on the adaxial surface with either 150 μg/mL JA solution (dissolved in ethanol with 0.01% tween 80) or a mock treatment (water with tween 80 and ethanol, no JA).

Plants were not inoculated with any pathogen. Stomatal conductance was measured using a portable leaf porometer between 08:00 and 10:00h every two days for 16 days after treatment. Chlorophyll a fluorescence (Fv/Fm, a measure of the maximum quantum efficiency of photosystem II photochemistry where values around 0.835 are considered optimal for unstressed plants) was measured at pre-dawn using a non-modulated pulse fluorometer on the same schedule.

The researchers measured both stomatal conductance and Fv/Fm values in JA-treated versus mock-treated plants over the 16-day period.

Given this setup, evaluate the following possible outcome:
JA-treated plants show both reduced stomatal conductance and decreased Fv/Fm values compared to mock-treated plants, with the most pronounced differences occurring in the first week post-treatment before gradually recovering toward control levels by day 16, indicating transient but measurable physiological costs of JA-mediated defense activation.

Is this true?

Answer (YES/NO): NO